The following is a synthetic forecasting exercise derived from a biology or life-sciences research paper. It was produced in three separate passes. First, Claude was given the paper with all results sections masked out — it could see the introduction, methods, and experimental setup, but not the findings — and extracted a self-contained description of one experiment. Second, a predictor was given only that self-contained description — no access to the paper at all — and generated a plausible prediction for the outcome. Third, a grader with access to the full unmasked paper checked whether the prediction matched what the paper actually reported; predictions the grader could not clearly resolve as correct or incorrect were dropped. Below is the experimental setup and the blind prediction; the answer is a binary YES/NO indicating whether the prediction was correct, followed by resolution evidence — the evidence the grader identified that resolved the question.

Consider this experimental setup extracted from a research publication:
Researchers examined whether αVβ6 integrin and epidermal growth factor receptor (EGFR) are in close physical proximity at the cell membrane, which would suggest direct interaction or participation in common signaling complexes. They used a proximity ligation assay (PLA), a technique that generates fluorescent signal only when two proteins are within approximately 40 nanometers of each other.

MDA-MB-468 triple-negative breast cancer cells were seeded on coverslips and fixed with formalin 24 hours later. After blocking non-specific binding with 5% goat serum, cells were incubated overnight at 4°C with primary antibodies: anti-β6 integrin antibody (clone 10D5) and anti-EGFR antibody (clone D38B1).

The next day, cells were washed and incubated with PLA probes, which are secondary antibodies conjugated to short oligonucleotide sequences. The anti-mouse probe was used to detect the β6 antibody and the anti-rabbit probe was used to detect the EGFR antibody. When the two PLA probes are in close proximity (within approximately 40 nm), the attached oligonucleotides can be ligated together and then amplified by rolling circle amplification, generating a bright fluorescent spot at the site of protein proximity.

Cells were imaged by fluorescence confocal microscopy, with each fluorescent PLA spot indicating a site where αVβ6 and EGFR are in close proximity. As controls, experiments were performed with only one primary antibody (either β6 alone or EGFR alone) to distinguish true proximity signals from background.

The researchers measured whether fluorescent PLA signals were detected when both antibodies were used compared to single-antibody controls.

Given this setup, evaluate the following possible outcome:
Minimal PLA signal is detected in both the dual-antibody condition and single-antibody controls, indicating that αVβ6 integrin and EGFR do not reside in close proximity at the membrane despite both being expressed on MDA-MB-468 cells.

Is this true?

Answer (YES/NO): NO